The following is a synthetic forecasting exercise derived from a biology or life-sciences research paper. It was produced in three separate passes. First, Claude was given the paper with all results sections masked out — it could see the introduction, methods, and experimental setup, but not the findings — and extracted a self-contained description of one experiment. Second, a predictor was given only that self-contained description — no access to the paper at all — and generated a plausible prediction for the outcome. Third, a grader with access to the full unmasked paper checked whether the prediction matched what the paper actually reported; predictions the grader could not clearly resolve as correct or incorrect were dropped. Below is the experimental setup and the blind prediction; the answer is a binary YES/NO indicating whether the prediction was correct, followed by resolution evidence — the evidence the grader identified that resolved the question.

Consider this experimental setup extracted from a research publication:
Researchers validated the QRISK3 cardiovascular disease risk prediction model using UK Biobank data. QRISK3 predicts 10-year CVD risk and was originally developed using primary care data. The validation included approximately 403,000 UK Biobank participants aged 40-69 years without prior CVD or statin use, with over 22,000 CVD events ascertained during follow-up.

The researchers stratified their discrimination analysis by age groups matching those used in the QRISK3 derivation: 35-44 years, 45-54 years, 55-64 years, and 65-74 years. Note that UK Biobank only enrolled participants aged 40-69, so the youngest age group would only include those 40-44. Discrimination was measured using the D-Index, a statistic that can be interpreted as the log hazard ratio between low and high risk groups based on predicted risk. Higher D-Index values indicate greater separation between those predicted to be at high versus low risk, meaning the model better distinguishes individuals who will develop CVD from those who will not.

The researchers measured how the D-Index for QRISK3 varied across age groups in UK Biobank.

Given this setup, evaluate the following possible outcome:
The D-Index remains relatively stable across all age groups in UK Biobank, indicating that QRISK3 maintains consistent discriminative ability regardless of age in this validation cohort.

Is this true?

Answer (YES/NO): NO